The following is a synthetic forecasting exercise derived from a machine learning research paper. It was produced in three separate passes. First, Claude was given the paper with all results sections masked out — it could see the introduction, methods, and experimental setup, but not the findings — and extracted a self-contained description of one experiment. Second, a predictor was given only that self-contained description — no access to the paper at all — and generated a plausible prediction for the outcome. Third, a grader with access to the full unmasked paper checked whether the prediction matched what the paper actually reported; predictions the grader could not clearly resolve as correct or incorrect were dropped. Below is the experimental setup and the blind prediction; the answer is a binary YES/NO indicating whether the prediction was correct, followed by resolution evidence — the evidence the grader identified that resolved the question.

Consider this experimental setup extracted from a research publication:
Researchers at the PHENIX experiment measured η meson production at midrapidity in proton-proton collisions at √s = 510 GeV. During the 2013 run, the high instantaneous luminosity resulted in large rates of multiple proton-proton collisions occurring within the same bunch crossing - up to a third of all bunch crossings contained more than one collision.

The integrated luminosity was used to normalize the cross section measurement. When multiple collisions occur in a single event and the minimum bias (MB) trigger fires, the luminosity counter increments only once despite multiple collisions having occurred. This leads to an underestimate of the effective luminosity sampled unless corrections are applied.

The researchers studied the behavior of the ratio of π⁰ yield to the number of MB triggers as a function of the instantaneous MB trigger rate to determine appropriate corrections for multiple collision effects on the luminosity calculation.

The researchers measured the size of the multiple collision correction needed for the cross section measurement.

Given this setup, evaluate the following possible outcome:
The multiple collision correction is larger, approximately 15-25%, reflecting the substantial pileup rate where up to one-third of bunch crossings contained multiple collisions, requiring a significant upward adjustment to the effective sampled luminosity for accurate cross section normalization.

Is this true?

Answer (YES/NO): NO